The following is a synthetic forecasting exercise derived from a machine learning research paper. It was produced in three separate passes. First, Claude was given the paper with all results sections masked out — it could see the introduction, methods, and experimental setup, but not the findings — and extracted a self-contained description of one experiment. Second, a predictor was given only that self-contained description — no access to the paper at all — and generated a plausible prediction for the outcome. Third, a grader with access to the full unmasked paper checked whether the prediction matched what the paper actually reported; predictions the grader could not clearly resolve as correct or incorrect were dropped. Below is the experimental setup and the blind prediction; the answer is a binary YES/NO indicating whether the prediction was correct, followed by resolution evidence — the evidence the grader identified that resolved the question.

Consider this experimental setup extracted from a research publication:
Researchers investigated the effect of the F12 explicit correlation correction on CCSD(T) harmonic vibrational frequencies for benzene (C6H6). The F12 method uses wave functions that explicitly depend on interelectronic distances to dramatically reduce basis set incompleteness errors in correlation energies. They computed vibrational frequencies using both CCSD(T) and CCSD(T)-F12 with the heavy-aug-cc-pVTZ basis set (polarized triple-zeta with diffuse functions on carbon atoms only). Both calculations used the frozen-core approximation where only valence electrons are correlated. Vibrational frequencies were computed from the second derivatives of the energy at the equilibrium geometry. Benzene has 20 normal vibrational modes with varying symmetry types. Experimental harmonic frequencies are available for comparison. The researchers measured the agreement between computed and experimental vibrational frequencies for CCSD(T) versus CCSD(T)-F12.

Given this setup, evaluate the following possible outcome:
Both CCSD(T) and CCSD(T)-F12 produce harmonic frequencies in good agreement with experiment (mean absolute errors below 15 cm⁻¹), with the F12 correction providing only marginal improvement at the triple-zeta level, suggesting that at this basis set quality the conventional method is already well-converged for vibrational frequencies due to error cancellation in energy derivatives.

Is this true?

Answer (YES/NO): NO